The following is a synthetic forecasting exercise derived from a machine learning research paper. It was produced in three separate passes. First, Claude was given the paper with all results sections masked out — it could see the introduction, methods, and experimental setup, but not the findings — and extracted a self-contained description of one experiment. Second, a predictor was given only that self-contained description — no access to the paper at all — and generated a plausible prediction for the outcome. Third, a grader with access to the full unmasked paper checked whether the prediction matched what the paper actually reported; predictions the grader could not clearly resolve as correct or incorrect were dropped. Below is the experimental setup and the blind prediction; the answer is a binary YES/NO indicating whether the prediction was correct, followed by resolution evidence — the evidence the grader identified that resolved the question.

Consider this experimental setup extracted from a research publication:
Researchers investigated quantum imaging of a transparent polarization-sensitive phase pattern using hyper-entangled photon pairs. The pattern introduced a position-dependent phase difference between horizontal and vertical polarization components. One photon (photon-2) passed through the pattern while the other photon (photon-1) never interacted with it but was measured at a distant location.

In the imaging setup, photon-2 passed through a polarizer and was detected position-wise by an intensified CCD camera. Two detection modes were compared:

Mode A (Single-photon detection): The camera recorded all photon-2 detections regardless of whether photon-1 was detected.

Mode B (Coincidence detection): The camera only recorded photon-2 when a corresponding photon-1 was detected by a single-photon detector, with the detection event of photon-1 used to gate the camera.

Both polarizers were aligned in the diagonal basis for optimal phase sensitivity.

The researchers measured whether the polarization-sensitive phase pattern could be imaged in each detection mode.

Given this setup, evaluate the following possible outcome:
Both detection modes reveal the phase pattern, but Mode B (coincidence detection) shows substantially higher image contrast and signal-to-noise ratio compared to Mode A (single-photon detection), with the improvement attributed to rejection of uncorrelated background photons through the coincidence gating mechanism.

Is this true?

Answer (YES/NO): NO